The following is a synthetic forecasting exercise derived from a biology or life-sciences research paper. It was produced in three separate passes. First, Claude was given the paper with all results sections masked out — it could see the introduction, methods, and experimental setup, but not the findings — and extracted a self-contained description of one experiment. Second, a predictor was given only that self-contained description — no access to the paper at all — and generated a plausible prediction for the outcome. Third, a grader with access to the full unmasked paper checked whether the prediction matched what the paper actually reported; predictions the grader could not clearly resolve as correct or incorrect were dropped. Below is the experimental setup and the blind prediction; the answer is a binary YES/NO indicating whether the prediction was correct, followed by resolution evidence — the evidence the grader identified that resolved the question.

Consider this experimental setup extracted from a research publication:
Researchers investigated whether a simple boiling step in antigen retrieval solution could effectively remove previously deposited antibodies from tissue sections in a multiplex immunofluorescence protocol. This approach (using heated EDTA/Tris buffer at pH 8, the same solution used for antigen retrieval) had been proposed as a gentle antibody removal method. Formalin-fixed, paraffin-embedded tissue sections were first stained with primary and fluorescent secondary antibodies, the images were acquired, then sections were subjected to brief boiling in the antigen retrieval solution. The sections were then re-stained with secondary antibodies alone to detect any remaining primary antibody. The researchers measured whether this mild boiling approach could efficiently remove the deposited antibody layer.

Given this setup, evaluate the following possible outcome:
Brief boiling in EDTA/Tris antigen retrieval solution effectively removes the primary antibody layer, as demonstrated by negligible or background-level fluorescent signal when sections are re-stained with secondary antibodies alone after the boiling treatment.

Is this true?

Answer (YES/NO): NO